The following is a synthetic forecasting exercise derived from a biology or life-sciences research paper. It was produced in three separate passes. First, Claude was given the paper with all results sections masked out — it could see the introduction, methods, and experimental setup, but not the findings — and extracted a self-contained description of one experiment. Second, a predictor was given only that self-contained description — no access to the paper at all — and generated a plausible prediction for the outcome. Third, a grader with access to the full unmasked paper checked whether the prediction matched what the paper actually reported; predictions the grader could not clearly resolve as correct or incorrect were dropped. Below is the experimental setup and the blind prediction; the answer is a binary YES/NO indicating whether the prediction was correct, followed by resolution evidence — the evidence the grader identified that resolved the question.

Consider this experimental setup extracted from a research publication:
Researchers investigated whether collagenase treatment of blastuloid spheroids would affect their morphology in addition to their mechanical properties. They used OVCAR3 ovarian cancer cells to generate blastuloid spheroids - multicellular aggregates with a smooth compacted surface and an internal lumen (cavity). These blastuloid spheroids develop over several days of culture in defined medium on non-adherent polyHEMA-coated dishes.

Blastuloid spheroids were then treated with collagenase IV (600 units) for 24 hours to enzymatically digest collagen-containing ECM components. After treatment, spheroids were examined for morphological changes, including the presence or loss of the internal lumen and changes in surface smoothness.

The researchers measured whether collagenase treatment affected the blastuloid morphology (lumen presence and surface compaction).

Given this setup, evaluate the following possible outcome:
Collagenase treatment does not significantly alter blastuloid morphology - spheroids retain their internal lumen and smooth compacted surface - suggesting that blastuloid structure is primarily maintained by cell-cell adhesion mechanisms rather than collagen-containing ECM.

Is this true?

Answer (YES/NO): NO